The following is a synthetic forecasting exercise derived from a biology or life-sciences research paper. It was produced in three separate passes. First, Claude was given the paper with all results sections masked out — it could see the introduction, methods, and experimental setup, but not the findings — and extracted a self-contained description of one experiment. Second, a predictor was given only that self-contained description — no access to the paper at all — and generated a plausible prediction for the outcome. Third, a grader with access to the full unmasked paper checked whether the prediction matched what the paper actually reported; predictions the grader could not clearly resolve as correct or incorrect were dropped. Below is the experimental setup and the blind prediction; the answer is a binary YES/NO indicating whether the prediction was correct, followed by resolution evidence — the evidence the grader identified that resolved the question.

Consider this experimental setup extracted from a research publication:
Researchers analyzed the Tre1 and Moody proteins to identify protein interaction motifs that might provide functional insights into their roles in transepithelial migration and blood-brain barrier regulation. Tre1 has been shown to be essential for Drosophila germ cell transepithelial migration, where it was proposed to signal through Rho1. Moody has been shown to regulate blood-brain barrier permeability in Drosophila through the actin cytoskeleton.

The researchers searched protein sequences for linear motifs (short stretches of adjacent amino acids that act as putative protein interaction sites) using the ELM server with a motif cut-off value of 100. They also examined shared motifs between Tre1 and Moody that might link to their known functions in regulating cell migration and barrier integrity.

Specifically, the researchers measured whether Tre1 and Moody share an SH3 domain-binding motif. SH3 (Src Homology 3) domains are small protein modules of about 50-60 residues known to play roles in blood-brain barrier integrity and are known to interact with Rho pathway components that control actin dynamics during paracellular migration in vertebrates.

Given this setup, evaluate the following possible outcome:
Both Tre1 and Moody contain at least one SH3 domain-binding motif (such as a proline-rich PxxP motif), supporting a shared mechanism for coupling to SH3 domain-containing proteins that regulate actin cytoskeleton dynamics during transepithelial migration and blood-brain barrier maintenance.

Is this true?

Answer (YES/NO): YES